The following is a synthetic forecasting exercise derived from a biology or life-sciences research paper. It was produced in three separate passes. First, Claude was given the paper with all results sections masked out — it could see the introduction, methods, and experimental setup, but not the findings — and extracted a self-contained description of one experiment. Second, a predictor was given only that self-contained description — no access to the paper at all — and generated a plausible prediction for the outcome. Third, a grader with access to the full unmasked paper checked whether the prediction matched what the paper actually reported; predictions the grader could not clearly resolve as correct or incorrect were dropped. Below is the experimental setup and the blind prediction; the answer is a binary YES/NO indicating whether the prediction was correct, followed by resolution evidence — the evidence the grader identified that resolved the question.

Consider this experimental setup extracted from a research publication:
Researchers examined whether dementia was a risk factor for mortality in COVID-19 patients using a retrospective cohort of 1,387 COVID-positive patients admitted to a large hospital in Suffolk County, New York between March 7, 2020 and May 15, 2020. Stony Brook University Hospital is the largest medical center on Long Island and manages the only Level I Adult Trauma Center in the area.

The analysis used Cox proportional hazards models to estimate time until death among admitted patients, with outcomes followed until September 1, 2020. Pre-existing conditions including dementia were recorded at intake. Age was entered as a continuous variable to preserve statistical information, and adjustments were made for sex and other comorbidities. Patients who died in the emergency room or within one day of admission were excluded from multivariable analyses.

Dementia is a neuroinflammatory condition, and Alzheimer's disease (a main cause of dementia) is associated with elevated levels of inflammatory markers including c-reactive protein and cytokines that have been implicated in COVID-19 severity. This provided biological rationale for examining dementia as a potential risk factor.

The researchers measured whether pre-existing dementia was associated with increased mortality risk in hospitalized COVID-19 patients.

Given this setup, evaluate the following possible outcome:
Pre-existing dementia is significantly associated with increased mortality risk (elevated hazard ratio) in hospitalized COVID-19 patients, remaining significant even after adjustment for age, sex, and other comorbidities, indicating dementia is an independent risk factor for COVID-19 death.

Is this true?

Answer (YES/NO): NO